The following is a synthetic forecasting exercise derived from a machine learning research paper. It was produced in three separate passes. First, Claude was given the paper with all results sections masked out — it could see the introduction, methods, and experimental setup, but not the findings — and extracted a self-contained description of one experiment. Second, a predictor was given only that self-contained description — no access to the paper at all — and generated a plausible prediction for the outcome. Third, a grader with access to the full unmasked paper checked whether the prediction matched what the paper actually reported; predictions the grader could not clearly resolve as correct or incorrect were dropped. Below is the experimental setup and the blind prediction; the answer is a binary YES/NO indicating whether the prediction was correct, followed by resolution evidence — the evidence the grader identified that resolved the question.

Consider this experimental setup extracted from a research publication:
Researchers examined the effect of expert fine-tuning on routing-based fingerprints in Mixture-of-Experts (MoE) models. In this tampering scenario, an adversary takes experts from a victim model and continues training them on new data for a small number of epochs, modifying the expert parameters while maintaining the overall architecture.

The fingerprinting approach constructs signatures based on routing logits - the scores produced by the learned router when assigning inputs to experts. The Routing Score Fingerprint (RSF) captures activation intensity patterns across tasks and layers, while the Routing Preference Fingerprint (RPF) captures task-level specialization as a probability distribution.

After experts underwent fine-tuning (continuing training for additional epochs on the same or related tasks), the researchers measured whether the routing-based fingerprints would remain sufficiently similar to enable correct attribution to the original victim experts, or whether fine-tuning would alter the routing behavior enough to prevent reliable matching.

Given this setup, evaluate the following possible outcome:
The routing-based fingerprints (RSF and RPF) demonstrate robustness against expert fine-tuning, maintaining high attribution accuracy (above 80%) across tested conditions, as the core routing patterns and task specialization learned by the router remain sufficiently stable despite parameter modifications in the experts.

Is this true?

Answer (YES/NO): YES